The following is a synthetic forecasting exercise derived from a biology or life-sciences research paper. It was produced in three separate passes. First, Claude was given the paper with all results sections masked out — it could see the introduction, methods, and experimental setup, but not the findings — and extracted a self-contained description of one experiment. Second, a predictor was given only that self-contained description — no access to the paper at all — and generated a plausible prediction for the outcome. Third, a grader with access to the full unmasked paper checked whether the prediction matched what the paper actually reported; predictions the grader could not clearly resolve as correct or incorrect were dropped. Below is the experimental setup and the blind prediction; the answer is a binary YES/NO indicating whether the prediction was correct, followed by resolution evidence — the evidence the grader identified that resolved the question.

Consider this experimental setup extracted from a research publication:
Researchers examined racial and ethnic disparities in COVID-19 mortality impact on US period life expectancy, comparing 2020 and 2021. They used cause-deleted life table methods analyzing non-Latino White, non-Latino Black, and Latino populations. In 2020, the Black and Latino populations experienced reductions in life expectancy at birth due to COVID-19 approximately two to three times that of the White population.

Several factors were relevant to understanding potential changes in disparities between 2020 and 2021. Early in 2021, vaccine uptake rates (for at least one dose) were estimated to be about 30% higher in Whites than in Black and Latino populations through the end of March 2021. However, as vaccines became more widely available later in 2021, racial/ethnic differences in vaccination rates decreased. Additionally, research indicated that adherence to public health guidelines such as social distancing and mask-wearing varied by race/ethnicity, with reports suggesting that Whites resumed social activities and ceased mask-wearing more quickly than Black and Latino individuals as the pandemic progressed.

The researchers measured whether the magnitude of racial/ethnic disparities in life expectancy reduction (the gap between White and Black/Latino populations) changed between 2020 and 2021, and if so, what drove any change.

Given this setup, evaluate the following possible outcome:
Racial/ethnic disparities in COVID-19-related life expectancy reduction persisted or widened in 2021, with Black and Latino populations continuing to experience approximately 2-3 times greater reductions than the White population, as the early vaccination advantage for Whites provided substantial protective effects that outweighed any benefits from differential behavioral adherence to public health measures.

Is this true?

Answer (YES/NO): NO